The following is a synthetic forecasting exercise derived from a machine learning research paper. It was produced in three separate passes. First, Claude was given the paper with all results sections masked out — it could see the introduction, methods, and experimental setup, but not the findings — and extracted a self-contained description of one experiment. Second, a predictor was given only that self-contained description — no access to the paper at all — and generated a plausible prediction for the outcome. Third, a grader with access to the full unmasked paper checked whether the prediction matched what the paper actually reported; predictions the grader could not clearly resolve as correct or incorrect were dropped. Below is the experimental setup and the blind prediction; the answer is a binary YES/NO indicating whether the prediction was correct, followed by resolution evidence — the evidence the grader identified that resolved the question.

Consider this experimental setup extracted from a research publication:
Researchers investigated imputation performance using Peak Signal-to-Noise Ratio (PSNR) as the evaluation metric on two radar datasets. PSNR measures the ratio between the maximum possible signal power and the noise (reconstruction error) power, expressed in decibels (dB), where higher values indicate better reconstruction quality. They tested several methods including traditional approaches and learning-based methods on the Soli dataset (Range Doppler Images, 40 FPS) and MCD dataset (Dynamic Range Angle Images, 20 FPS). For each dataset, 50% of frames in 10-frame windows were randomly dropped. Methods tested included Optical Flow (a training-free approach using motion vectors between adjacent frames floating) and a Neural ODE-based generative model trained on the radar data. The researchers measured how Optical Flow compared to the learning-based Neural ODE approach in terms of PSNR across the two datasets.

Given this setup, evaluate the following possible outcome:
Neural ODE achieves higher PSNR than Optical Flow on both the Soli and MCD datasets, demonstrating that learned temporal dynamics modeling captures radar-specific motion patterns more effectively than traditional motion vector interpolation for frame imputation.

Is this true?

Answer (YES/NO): NO